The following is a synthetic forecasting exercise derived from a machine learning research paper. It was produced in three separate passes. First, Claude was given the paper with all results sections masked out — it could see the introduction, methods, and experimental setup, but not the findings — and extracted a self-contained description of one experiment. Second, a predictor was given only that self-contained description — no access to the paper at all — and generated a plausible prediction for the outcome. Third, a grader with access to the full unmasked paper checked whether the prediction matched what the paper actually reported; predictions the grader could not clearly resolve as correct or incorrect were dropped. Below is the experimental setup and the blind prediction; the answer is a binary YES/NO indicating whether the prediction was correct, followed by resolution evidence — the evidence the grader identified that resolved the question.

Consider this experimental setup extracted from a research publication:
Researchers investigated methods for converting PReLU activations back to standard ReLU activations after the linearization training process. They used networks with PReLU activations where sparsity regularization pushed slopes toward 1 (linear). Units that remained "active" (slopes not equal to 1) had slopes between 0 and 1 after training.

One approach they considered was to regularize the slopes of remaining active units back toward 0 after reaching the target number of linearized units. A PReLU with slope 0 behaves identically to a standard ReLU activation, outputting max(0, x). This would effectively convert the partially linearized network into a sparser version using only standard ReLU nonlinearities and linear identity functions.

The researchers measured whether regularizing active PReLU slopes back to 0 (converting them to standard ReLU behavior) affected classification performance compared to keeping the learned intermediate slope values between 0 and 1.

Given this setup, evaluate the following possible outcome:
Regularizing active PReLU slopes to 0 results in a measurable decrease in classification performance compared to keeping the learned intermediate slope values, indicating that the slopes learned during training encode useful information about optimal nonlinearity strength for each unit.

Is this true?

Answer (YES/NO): YES